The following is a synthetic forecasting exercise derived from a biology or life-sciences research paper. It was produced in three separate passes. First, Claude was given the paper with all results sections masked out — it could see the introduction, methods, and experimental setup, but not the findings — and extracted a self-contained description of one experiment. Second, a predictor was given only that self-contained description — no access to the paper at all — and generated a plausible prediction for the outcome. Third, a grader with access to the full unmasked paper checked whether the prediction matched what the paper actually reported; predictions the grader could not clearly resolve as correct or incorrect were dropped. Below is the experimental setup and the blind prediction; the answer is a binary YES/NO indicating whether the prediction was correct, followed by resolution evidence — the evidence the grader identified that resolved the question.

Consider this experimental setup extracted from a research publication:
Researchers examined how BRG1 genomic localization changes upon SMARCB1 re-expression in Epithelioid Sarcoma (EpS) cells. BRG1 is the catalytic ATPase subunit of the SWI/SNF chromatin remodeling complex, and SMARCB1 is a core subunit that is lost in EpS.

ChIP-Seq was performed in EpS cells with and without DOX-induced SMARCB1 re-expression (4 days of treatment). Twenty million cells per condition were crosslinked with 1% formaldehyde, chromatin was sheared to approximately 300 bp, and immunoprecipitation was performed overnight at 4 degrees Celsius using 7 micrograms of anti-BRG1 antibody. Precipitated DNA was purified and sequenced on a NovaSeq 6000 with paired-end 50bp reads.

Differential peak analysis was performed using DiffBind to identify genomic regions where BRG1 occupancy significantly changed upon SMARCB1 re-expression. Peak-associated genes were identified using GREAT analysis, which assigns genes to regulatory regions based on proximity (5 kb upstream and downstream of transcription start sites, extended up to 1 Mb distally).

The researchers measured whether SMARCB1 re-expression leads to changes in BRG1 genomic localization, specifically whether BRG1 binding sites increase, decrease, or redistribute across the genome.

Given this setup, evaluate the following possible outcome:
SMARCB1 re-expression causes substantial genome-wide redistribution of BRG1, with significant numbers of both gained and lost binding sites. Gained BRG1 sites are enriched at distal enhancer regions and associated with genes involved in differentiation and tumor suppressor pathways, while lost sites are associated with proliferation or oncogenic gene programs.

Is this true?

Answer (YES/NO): NO